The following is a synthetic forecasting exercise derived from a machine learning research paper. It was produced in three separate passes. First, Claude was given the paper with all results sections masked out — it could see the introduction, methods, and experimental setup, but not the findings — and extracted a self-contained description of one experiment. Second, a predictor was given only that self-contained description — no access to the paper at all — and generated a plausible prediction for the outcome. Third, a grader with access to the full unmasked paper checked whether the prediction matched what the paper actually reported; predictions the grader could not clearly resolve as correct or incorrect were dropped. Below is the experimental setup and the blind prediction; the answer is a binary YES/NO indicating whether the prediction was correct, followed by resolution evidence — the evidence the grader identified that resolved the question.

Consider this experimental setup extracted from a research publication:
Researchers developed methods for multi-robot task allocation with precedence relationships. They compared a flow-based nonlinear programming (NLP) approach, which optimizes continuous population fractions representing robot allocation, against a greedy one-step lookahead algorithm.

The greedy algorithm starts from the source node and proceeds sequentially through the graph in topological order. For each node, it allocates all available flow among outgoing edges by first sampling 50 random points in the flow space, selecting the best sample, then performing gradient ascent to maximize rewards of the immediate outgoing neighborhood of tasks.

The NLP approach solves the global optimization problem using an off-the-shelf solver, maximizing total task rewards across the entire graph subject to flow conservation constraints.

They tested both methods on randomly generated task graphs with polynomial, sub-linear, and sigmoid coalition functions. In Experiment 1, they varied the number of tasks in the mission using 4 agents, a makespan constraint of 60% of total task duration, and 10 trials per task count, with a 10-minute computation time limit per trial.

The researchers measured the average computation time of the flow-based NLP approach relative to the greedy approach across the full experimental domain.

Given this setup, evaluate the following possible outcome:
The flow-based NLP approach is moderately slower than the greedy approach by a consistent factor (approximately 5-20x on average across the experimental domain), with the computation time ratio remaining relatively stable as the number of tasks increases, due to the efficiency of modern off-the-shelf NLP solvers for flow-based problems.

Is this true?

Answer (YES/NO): NO